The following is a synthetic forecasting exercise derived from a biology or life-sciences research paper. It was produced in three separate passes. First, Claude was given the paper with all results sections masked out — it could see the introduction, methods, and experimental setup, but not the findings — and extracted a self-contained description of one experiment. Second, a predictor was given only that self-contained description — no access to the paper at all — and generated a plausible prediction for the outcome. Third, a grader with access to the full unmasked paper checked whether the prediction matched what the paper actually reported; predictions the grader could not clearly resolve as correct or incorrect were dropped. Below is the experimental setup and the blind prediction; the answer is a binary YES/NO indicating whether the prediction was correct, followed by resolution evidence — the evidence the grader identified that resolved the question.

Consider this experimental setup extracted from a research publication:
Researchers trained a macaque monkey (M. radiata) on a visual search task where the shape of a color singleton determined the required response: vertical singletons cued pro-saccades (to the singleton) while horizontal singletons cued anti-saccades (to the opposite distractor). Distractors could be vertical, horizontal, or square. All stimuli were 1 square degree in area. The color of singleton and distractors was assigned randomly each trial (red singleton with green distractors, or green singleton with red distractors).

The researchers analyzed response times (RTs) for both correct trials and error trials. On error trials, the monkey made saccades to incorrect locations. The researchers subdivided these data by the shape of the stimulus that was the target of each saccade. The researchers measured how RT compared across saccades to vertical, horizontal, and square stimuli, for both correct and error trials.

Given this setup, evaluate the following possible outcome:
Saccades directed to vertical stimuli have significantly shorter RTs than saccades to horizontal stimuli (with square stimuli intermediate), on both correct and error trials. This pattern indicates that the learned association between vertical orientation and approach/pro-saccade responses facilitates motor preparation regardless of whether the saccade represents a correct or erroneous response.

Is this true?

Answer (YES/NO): YES